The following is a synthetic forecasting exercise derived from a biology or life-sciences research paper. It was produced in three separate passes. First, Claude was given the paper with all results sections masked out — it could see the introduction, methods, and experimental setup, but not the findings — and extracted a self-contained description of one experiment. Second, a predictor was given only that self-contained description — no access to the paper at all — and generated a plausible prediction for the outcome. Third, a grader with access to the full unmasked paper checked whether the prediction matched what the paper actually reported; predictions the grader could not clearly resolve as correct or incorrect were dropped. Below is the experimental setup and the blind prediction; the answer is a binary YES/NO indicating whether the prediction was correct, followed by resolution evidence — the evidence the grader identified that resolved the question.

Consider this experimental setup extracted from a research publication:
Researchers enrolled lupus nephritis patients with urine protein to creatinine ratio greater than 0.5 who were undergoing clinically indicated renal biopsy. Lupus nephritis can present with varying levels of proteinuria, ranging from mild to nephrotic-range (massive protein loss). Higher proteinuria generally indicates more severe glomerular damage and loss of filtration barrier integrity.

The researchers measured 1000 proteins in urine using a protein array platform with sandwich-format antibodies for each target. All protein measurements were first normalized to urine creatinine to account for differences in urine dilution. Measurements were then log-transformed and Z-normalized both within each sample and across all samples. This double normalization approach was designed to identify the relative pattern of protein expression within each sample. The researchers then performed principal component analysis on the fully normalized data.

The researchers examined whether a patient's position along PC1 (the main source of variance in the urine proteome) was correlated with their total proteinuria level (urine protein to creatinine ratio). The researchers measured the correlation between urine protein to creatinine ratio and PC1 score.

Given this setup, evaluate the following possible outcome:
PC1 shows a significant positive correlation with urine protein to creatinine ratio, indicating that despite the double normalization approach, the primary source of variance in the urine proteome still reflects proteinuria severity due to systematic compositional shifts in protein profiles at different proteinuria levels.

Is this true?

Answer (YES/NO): NO